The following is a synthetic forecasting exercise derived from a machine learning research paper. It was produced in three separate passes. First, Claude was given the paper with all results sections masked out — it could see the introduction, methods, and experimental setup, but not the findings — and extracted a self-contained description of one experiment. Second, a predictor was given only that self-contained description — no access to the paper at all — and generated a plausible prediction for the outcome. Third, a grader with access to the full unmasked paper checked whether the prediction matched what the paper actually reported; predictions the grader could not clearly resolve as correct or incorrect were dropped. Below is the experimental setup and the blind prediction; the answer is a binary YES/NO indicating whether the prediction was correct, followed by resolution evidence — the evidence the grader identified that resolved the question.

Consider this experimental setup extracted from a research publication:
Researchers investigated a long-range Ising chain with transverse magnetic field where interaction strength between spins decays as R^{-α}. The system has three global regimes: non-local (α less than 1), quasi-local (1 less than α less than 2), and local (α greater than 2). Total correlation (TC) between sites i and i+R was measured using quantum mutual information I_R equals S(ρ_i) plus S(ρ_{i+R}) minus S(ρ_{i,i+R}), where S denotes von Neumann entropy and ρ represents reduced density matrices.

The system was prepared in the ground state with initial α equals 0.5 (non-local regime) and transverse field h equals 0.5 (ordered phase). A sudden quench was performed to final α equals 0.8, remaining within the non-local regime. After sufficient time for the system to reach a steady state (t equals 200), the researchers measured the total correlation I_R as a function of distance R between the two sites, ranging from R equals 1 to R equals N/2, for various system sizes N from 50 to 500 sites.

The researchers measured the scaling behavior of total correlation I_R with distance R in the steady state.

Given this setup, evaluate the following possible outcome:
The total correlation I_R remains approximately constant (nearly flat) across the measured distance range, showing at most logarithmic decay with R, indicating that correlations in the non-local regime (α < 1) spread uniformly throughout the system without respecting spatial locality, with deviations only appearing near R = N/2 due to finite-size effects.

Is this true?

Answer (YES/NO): NO